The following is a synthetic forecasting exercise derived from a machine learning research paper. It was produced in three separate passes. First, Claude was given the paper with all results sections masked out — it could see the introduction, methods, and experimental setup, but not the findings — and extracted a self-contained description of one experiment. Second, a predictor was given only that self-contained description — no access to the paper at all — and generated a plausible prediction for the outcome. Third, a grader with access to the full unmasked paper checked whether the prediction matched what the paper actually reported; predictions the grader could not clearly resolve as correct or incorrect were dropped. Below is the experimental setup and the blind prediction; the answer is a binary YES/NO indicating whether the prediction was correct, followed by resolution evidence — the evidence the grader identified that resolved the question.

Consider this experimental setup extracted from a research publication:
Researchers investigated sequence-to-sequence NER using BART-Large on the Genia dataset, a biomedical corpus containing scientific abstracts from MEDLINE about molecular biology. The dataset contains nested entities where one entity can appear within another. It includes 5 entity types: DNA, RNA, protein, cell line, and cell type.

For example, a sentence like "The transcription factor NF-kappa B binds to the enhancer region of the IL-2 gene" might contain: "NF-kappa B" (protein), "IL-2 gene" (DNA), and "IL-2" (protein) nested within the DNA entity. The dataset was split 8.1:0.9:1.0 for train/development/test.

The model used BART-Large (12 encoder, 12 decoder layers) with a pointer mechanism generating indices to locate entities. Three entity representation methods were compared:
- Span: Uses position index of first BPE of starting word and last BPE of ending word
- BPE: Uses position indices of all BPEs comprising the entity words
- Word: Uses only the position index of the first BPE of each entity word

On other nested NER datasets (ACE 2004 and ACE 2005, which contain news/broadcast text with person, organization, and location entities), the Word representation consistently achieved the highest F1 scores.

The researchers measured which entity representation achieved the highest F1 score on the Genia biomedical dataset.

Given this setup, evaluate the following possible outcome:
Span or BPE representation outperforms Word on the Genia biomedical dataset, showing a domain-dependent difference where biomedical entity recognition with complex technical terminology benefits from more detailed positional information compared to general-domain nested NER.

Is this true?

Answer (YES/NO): YES